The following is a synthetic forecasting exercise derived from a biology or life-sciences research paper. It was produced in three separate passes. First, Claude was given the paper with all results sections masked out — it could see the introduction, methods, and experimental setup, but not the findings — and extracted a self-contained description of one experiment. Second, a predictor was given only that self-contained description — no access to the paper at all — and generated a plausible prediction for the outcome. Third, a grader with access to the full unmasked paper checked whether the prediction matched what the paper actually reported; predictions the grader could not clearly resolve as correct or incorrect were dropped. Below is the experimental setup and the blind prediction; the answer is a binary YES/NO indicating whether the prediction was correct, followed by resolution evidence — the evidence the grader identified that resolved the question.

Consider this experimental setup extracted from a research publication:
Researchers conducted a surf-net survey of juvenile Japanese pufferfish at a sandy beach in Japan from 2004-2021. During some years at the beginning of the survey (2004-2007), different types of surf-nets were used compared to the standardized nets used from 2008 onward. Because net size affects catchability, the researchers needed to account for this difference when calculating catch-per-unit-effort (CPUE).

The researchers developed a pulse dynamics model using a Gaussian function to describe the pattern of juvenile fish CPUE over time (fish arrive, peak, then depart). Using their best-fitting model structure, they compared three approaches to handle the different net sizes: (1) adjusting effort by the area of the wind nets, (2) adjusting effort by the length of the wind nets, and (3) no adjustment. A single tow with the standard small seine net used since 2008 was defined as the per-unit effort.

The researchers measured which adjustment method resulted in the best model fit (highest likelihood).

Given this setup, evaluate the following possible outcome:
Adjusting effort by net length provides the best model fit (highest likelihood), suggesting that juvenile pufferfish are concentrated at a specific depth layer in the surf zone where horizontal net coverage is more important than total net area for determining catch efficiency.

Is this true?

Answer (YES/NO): YES